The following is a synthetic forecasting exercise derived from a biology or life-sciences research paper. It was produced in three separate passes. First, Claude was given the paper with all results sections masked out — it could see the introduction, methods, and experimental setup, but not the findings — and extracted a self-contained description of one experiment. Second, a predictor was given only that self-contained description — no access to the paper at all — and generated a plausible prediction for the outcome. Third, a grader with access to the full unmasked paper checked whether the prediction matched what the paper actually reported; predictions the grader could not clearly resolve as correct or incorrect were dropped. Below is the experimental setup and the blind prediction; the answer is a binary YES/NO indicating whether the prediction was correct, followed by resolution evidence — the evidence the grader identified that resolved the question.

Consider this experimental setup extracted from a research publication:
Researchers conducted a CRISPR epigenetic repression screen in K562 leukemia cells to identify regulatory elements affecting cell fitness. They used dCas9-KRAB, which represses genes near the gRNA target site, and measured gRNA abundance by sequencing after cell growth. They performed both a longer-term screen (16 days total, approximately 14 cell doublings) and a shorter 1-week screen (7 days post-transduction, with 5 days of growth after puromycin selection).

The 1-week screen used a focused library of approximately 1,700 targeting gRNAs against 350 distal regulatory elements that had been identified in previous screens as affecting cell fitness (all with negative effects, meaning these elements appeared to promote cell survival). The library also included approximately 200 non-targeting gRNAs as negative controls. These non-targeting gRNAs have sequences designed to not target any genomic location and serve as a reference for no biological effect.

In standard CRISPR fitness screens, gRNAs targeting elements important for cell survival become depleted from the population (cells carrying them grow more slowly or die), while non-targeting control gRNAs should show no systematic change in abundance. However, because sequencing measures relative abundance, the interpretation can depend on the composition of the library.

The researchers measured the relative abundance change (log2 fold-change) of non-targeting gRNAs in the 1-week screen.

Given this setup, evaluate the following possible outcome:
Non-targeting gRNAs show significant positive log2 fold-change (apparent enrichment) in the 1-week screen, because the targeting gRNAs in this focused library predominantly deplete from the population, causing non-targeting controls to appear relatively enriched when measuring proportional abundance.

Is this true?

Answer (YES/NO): YES